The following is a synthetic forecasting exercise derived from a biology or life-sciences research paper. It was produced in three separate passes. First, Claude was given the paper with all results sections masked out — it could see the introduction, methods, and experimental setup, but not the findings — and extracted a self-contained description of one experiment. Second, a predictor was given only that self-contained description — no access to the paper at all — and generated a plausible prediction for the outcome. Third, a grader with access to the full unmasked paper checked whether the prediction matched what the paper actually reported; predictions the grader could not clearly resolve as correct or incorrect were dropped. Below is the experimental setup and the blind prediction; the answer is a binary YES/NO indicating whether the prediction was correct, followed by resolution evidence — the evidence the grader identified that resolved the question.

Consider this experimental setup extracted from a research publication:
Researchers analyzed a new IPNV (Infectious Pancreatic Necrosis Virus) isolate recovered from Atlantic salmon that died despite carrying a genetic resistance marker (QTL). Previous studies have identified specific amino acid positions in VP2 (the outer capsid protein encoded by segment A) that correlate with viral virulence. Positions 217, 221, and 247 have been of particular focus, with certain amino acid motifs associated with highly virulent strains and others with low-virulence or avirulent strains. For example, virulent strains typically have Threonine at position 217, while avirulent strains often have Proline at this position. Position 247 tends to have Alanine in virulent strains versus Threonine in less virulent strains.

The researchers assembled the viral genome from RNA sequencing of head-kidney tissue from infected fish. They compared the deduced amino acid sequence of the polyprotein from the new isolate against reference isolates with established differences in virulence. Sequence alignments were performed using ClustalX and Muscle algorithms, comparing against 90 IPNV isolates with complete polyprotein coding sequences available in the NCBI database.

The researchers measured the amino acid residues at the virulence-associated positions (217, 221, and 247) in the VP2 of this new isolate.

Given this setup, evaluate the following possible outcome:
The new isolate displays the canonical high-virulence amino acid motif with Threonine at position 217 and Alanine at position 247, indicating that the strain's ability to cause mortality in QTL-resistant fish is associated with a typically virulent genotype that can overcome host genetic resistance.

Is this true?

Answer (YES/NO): NO